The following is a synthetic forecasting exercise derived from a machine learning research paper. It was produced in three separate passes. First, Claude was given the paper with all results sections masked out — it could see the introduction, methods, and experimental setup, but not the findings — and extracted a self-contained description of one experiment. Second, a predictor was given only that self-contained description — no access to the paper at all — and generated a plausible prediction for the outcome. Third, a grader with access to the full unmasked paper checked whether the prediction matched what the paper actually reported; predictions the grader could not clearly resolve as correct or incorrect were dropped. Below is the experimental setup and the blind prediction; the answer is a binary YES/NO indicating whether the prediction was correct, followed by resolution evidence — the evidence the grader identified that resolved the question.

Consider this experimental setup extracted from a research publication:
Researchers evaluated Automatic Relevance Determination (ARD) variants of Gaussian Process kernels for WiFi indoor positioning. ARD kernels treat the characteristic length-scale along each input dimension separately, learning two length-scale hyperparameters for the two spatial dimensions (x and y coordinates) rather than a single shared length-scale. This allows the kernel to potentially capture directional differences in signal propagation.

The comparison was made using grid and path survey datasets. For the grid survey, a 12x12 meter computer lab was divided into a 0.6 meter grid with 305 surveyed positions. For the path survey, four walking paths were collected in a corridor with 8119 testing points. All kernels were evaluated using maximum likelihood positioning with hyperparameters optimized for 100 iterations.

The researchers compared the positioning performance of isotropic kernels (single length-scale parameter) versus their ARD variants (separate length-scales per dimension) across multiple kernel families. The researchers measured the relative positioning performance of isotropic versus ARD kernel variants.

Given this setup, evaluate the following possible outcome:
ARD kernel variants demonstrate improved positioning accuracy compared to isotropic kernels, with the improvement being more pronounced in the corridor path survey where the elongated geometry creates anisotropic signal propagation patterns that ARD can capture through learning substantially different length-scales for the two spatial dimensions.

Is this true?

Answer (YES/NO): NO